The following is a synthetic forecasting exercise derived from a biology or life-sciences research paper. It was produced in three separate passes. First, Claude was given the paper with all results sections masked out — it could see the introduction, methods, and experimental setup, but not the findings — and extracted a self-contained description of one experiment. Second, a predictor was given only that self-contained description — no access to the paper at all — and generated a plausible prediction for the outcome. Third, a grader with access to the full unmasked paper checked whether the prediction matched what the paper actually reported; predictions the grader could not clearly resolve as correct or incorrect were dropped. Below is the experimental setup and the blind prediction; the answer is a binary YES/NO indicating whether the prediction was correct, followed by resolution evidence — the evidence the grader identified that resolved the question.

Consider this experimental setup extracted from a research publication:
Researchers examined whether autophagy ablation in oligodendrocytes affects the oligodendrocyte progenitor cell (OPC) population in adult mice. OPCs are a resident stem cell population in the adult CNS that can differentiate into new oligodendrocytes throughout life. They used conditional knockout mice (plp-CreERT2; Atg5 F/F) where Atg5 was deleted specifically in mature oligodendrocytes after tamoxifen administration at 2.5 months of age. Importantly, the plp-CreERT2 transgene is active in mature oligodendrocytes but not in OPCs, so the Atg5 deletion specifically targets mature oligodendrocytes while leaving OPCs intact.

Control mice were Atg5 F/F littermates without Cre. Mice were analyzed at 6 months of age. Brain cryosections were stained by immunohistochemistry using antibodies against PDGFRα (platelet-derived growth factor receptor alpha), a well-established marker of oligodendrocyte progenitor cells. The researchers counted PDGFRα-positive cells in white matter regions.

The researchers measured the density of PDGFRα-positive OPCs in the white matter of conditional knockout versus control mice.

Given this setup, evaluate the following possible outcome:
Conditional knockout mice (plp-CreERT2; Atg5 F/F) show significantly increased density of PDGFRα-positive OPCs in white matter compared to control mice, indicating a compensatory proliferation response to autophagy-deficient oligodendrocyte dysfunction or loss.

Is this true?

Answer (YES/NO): NO